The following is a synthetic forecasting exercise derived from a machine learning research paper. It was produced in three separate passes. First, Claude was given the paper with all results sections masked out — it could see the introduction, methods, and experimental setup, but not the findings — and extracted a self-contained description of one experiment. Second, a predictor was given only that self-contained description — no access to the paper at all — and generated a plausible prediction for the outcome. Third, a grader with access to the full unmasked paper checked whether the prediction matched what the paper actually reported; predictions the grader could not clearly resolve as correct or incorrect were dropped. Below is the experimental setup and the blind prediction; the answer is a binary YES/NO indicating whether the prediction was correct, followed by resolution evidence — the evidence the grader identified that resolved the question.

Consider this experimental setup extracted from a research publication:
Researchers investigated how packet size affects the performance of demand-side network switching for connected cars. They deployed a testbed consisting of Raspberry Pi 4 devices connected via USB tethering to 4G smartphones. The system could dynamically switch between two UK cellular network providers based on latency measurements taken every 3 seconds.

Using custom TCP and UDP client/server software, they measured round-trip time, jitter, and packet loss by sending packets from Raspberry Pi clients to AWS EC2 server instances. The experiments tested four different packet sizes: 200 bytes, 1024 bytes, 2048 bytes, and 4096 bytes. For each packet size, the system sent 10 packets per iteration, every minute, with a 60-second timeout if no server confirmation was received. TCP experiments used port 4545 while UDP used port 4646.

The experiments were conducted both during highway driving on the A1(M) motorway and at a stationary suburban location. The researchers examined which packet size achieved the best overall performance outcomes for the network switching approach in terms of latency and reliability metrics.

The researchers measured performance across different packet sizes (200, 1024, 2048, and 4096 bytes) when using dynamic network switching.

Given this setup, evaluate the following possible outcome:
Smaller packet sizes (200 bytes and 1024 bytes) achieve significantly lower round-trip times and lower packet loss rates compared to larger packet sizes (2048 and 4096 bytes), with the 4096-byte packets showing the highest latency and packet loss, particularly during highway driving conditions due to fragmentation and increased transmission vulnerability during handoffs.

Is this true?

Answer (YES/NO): NO